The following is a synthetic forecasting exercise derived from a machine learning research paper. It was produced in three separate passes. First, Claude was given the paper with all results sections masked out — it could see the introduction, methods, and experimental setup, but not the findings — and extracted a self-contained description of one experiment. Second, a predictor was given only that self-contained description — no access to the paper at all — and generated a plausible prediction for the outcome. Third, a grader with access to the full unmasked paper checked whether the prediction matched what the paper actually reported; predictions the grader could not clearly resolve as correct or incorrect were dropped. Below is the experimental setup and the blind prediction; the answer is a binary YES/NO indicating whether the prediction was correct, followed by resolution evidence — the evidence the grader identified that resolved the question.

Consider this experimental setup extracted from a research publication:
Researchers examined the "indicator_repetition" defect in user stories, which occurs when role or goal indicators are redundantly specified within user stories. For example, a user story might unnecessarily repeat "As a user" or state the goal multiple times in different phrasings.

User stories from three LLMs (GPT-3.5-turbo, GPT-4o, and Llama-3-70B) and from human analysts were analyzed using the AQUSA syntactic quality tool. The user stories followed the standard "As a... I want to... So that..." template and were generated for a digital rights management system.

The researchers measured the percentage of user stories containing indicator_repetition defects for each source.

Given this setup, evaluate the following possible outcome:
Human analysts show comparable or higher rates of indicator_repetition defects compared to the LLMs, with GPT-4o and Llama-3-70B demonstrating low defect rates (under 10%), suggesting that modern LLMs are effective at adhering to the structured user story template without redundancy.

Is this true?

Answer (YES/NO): YES